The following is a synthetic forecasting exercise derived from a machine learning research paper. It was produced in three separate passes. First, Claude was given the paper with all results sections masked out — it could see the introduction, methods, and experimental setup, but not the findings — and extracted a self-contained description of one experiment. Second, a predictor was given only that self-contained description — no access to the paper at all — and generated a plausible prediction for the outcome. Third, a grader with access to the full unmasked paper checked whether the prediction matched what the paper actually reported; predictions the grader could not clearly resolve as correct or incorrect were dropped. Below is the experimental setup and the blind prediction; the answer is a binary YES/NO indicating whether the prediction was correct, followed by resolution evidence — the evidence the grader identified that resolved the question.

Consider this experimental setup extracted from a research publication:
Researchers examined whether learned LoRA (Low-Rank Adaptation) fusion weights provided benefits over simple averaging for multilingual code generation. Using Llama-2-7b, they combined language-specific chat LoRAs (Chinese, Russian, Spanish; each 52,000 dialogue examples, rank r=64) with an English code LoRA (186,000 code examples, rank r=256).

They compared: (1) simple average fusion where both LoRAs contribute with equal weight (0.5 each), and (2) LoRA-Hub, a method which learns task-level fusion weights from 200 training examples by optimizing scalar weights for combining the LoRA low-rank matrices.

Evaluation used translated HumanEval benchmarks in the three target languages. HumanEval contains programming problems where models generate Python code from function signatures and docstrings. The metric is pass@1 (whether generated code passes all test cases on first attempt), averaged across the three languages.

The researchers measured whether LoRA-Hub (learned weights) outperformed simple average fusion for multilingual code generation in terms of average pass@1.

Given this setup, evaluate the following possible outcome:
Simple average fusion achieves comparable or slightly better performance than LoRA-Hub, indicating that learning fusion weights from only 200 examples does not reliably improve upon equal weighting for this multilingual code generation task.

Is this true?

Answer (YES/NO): NO